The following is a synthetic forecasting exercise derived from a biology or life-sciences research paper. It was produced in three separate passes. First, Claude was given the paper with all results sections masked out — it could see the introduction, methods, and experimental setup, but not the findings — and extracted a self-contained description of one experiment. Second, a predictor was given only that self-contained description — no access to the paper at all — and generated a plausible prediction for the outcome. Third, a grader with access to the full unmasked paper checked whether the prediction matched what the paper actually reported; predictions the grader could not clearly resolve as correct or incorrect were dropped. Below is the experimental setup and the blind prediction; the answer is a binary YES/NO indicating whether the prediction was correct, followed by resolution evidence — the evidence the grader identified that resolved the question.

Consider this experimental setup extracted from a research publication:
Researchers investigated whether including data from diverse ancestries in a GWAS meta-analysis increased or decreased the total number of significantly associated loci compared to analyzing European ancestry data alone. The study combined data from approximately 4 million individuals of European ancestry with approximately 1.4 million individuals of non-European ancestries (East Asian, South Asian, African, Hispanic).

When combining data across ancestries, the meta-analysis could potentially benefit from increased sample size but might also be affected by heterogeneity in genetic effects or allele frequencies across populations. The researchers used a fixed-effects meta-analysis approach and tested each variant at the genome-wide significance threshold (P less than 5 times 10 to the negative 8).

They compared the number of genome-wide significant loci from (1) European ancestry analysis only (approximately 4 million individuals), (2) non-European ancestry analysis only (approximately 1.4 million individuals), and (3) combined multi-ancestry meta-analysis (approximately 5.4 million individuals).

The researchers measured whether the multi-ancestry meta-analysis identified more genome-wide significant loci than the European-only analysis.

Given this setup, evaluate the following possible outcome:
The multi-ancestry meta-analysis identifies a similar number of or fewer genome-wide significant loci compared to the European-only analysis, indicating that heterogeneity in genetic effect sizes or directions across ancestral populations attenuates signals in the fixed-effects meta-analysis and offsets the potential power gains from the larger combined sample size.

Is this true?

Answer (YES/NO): NO